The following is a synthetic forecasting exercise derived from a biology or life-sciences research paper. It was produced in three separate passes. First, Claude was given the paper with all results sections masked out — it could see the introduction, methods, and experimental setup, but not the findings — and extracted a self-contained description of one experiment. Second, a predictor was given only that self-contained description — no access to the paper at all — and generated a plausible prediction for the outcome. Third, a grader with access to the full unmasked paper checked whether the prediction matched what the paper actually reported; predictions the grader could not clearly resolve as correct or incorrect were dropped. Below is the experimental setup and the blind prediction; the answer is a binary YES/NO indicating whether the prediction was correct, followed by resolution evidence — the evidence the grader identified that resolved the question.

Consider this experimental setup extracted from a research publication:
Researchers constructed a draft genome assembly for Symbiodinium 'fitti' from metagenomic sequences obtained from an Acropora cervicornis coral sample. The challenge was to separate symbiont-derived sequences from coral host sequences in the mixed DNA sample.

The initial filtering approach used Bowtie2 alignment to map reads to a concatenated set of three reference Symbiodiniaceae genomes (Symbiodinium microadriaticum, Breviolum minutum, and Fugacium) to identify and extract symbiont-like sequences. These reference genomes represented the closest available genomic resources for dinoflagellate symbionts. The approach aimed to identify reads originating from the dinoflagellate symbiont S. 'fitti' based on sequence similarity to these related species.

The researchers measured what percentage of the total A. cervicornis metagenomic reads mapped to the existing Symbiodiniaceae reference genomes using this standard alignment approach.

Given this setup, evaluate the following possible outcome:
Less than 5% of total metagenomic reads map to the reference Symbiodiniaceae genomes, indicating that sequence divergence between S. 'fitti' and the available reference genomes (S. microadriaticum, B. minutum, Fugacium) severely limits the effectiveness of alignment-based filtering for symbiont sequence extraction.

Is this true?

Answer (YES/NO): YES